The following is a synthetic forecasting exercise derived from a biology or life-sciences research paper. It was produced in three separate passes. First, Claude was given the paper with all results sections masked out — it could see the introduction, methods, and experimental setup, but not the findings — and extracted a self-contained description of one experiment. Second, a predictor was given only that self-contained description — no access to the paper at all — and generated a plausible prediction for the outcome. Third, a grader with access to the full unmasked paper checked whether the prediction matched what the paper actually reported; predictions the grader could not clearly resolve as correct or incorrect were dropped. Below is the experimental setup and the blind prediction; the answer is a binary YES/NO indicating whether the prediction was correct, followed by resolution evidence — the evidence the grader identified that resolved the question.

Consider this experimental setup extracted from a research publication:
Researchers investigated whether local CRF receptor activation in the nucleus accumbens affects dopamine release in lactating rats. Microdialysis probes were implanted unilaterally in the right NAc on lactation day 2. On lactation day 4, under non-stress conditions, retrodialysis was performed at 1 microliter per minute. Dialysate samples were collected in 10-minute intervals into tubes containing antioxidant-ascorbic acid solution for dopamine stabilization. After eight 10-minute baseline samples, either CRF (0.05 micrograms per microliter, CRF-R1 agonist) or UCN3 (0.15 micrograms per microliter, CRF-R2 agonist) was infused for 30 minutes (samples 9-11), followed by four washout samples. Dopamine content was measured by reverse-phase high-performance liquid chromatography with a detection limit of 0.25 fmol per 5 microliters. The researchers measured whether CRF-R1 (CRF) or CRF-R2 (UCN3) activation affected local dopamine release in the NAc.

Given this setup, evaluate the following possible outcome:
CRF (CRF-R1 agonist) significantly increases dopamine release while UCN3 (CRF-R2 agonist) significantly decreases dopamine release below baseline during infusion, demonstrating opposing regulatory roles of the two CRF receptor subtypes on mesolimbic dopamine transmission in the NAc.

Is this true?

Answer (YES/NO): NO